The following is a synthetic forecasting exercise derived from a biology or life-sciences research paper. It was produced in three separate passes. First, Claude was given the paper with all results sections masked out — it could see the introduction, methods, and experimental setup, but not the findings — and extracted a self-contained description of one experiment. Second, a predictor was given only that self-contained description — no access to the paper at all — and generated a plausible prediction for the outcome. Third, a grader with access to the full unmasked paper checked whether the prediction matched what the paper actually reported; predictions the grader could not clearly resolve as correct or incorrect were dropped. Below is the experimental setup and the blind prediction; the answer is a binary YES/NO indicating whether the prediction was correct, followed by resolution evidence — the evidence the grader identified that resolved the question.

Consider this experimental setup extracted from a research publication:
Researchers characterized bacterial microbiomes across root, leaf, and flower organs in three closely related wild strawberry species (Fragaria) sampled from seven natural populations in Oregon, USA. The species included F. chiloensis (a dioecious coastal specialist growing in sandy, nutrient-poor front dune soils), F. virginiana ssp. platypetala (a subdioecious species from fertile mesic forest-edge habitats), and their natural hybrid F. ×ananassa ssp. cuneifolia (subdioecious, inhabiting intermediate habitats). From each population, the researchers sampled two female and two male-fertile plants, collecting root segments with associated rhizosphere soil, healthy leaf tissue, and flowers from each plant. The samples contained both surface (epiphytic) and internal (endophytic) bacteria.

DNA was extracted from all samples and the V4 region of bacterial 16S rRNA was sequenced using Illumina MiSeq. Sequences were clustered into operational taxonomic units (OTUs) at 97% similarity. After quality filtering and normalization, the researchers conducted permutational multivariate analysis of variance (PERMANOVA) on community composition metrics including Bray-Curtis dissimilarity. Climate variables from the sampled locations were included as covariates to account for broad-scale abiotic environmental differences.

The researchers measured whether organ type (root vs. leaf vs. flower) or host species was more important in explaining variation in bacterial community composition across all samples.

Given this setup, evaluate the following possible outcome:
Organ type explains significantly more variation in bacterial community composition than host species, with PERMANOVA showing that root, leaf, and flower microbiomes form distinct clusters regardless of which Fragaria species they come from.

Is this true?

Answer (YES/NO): YES